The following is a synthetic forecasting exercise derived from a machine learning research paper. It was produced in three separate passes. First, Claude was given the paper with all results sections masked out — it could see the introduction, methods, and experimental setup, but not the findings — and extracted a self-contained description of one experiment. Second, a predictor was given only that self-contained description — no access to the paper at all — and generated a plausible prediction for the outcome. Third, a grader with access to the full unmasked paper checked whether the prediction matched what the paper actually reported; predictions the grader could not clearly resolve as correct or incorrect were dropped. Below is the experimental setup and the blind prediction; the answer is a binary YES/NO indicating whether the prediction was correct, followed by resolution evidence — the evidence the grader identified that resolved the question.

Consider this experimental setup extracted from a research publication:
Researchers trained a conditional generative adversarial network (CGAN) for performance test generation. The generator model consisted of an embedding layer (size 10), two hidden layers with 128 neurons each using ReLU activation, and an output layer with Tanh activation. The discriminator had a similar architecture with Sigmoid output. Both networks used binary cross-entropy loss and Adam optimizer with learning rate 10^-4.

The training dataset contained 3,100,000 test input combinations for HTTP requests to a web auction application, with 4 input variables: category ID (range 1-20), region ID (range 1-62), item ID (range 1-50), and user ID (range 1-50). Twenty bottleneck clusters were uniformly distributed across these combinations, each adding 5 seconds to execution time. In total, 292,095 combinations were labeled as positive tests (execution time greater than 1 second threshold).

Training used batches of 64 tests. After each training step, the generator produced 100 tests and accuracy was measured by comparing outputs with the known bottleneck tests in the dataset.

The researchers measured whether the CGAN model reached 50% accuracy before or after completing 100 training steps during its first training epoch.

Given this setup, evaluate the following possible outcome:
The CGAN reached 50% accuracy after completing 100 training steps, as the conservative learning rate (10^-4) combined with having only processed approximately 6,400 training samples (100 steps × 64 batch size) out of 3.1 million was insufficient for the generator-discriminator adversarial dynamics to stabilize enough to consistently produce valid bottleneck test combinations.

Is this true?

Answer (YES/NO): NO